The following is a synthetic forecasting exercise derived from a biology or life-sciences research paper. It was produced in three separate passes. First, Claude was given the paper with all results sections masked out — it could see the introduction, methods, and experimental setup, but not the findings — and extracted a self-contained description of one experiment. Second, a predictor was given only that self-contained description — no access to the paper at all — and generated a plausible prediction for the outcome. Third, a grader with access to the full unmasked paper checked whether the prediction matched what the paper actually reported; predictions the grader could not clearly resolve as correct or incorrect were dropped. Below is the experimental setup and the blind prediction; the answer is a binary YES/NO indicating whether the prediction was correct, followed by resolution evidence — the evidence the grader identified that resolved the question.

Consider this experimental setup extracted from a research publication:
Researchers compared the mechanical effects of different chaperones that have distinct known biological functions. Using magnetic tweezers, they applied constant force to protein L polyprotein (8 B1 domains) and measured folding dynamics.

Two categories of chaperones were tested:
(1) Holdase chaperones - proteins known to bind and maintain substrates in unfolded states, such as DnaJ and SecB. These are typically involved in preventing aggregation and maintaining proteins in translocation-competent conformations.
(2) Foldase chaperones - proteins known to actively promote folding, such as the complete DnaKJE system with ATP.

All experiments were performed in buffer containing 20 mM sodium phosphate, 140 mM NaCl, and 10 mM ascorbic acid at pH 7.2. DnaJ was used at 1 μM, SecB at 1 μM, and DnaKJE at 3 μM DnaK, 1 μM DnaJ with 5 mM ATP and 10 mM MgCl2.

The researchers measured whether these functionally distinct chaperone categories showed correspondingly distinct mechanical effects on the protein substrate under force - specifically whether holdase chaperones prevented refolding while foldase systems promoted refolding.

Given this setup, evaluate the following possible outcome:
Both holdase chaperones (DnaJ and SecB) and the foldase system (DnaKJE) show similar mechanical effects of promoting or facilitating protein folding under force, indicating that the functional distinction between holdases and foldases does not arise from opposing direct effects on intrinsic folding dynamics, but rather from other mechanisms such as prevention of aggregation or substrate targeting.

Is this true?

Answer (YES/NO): NO